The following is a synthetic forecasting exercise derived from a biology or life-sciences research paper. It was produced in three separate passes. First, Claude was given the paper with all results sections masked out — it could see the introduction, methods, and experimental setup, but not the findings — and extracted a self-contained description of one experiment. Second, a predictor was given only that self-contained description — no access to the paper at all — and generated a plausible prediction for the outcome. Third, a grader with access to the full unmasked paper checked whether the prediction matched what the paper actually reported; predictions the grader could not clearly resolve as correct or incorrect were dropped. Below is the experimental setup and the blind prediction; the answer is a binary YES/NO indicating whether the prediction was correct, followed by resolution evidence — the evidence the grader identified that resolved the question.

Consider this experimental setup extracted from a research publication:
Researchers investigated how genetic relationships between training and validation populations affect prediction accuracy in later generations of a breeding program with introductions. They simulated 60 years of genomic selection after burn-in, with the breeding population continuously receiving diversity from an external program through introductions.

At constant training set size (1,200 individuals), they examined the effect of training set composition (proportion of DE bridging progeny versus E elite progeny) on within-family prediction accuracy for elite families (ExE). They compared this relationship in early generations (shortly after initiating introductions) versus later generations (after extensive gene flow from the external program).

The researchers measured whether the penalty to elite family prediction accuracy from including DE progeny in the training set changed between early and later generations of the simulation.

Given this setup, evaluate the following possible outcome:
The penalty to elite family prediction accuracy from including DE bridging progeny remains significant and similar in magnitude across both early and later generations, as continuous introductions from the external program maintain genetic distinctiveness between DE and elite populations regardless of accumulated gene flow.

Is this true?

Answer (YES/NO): NO